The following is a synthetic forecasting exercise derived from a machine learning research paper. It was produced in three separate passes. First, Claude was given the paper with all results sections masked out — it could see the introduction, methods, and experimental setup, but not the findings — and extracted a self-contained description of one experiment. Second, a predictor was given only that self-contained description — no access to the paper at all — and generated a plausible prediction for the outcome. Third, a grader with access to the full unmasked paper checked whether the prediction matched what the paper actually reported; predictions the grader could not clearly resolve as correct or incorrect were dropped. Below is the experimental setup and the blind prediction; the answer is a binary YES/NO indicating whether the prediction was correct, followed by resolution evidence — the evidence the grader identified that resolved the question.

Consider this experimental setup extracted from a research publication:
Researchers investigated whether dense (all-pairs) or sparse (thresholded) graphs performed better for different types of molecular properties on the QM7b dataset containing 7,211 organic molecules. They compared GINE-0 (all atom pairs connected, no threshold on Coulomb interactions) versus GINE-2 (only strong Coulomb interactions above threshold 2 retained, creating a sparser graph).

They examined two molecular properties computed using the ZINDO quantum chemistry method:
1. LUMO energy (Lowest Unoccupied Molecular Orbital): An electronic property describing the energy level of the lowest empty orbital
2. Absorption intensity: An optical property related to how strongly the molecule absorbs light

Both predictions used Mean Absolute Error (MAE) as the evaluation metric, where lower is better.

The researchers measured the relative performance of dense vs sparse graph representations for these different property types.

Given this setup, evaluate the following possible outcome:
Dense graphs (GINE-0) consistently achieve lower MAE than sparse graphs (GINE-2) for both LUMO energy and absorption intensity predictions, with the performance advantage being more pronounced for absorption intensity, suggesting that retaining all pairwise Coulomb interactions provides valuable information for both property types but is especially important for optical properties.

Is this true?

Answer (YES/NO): NO